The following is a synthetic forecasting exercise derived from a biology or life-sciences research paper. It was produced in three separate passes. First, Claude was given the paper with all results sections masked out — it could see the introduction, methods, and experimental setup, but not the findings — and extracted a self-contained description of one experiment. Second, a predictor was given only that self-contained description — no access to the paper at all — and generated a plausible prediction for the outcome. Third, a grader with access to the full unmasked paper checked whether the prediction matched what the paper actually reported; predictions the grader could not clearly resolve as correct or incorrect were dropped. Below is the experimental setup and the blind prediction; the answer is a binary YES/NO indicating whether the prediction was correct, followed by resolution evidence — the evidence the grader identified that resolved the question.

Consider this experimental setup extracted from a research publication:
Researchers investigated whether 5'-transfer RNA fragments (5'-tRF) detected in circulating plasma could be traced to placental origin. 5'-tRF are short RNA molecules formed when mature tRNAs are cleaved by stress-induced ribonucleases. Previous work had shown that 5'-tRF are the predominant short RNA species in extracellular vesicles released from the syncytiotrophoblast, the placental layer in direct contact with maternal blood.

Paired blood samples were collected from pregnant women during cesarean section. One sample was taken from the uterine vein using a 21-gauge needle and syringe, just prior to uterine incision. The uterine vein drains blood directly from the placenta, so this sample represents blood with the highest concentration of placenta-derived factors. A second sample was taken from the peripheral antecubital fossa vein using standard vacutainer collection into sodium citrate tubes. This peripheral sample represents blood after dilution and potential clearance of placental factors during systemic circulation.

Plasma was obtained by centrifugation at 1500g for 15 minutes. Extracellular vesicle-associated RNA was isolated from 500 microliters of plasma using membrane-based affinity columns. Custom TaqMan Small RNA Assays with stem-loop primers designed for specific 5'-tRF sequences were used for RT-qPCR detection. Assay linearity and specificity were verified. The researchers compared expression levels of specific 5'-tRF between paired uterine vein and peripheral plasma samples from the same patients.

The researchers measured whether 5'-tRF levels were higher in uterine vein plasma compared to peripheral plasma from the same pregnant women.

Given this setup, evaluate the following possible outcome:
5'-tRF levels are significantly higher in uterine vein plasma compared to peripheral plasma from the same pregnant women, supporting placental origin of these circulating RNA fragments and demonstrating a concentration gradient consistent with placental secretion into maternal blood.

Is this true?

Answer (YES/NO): YES